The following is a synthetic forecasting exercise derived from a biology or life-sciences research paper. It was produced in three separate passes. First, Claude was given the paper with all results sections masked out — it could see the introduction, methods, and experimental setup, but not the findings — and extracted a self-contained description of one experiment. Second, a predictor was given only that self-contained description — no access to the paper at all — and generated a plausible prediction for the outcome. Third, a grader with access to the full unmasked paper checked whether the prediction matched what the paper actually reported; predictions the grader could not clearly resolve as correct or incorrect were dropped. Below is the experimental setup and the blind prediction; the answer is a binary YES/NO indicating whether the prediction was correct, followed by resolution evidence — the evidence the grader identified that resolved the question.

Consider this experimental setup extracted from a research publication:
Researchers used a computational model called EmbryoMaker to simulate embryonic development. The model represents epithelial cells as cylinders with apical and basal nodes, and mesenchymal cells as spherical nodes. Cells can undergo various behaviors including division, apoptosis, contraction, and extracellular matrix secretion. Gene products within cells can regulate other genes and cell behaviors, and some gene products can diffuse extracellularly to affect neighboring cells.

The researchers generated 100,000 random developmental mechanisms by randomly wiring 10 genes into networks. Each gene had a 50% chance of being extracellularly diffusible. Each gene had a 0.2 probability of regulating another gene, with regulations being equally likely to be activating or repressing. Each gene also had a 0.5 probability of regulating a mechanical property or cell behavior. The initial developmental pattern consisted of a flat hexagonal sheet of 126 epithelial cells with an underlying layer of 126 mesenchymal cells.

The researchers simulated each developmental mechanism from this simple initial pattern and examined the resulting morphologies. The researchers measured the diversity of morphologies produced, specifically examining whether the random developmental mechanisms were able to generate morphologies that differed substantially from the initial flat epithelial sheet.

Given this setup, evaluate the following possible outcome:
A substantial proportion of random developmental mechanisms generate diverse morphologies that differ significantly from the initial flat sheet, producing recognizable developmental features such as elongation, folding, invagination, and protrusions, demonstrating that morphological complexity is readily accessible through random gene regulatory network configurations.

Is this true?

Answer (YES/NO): NO